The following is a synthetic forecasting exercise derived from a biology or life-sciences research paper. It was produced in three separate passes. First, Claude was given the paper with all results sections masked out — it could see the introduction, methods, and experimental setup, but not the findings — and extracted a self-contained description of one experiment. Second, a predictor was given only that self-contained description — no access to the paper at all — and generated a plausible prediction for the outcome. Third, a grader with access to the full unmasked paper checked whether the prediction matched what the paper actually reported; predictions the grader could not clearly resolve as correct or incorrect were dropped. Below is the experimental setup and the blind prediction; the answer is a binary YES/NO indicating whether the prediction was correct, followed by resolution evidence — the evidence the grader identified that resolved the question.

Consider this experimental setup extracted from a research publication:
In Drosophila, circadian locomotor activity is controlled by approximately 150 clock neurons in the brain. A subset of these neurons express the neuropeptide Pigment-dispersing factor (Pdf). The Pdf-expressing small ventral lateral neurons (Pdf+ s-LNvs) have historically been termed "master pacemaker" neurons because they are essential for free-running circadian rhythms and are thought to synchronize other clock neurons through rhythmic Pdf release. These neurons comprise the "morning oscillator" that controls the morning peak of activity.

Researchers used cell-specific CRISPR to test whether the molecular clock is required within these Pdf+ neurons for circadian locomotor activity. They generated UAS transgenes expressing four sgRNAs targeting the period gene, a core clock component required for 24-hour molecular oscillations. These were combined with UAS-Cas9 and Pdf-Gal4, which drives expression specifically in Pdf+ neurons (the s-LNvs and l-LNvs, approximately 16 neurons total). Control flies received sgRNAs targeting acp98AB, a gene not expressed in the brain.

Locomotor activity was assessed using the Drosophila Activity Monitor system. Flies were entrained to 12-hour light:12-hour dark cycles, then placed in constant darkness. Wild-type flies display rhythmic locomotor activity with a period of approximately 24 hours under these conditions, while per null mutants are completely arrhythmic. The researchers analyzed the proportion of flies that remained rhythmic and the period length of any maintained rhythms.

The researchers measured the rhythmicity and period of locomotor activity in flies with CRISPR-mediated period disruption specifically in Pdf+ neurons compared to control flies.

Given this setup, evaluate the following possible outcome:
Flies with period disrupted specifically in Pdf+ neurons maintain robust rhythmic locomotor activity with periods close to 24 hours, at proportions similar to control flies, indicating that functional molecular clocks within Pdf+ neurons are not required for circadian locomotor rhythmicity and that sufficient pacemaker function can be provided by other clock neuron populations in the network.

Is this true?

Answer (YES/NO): NO